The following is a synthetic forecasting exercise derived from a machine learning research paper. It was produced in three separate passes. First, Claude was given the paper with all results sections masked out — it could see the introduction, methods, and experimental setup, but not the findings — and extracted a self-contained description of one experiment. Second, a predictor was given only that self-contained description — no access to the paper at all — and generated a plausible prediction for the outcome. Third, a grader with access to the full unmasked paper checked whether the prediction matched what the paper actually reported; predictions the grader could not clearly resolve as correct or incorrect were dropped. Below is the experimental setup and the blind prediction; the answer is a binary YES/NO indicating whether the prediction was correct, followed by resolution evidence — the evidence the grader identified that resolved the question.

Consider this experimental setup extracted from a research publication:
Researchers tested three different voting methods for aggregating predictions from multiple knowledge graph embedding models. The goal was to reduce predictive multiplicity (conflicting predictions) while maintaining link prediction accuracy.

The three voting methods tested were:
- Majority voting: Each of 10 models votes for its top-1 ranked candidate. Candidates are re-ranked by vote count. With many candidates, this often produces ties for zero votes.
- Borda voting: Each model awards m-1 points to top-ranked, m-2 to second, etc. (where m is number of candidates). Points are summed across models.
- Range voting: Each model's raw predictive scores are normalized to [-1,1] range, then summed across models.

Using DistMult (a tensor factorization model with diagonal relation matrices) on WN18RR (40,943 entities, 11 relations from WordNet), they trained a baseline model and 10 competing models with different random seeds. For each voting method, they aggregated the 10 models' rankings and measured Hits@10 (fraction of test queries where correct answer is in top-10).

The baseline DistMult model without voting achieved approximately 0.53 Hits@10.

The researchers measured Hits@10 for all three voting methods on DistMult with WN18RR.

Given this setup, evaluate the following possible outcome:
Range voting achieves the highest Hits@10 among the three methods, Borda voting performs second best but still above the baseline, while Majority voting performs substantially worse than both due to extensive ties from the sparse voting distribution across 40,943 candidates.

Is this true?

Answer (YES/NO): NO